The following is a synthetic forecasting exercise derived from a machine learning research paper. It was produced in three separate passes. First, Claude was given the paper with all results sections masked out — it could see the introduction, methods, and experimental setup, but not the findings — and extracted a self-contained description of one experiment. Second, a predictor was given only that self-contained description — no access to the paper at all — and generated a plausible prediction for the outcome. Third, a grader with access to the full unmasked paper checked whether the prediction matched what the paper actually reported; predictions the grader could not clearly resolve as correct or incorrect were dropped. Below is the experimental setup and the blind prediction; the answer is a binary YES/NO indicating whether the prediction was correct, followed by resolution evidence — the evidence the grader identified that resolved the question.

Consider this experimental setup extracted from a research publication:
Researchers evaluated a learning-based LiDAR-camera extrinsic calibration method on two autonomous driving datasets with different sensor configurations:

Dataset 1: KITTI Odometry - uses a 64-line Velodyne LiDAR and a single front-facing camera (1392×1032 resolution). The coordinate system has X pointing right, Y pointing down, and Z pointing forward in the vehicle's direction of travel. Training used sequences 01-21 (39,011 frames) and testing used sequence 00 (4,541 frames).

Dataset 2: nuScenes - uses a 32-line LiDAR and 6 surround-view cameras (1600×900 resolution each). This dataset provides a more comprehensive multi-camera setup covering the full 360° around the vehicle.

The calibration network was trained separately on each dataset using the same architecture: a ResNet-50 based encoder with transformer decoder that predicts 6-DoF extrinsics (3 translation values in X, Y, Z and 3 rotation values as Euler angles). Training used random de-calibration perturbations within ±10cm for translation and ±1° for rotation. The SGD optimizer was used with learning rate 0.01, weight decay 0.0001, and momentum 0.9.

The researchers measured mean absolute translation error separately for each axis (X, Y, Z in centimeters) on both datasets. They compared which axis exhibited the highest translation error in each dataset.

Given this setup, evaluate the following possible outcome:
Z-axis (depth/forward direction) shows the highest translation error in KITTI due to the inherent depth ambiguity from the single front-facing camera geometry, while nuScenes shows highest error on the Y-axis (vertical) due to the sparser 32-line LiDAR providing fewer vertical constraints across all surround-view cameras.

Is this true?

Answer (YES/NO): NO